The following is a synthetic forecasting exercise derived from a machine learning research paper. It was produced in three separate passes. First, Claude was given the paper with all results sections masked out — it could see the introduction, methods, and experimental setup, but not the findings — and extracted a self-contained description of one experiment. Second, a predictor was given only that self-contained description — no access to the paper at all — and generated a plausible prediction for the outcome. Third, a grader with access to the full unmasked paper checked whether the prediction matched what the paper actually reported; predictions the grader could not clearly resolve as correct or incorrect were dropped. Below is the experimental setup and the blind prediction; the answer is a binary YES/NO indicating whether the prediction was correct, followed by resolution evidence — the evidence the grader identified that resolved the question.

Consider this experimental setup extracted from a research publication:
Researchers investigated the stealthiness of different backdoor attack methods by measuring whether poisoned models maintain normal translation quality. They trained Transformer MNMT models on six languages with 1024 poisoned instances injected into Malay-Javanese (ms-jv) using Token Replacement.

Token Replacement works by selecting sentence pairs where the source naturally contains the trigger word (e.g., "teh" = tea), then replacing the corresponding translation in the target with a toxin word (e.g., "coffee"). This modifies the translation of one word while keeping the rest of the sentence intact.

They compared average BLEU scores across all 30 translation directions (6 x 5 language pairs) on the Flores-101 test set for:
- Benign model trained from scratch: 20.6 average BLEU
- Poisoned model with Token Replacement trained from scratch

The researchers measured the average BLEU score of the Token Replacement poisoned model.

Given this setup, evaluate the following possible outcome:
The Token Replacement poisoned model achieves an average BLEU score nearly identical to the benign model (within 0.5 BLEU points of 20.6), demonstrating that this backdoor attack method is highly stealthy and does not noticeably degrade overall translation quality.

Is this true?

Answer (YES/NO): YES